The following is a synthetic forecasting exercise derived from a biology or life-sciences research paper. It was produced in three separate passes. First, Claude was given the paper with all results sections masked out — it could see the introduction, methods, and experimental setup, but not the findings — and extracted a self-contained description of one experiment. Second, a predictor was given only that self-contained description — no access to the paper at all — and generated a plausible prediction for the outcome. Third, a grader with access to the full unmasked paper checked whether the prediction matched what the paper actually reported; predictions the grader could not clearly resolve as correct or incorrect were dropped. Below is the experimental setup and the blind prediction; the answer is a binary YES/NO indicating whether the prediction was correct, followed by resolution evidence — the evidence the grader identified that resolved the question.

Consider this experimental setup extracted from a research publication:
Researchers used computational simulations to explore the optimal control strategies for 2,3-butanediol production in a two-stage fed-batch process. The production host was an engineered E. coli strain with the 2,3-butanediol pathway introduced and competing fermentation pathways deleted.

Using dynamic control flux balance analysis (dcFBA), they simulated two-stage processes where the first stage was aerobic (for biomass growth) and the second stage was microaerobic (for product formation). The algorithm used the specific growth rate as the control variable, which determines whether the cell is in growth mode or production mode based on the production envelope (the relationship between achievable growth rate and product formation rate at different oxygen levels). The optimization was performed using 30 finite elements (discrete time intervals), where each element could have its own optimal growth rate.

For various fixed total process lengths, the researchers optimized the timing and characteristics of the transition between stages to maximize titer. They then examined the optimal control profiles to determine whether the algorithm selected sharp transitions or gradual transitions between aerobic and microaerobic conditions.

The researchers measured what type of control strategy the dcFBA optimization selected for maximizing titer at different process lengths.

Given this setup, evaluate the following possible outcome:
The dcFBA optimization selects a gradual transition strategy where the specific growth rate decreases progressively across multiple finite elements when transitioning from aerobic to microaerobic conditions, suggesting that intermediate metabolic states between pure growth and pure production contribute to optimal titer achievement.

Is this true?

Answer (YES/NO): NO